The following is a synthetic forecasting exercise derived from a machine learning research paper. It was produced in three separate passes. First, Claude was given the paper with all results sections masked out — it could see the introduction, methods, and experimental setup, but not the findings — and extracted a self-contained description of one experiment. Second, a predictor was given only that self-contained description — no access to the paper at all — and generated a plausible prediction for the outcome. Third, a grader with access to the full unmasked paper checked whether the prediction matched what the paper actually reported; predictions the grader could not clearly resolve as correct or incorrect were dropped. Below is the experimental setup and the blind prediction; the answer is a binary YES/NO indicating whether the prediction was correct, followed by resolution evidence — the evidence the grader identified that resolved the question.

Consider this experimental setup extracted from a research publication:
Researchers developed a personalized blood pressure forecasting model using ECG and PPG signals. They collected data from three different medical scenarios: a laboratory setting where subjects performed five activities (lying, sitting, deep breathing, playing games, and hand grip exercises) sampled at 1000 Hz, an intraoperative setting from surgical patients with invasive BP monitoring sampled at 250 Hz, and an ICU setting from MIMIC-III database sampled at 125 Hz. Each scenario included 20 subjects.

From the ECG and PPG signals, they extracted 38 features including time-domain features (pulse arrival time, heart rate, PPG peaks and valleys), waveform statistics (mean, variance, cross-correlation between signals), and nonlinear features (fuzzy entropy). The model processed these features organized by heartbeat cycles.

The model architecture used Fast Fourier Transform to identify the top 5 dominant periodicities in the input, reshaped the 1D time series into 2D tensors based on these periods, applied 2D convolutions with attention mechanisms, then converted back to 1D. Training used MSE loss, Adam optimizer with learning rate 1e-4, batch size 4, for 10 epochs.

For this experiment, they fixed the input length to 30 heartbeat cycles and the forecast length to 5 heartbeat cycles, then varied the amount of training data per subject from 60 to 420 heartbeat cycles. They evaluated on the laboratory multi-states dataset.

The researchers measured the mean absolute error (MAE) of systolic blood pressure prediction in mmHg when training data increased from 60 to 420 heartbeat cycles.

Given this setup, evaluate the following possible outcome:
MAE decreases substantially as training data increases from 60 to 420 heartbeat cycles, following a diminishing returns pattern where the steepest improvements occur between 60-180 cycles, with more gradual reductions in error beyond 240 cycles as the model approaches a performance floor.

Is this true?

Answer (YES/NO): NO